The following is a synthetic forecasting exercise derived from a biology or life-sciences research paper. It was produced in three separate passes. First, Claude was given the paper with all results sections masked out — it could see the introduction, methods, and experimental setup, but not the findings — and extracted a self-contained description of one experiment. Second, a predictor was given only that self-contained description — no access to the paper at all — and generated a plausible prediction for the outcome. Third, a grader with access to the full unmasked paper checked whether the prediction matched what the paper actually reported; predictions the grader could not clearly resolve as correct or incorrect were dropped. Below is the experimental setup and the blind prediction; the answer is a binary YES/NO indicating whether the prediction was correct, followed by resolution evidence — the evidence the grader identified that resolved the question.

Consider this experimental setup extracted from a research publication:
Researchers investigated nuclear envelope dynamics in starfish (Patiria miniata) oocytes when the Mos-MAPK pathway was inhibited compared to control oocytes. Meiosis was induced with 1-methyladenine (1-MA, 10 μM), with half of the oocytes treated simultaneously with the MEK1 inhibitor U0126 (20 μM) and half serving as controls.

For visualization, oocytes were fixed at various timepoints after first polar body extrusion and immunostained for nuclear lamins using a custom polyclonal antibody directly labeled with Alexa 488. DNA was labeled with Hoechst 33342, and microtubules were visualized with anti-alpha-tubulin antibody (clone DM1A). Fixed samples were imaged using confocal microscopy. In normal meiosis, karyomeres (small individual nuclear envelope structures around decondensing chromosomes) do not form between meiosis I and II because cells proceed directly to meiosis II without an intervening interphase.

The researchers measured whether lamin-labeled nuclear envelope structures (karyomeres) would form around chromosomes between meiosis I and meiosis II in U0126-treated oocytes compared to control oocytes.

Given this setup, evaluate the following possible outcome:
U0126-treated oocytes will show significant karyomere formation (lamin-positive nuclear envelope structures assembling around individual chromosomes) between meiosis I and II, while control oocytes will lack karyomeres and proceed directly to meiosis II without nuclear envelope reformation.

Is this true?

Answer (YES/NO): YES